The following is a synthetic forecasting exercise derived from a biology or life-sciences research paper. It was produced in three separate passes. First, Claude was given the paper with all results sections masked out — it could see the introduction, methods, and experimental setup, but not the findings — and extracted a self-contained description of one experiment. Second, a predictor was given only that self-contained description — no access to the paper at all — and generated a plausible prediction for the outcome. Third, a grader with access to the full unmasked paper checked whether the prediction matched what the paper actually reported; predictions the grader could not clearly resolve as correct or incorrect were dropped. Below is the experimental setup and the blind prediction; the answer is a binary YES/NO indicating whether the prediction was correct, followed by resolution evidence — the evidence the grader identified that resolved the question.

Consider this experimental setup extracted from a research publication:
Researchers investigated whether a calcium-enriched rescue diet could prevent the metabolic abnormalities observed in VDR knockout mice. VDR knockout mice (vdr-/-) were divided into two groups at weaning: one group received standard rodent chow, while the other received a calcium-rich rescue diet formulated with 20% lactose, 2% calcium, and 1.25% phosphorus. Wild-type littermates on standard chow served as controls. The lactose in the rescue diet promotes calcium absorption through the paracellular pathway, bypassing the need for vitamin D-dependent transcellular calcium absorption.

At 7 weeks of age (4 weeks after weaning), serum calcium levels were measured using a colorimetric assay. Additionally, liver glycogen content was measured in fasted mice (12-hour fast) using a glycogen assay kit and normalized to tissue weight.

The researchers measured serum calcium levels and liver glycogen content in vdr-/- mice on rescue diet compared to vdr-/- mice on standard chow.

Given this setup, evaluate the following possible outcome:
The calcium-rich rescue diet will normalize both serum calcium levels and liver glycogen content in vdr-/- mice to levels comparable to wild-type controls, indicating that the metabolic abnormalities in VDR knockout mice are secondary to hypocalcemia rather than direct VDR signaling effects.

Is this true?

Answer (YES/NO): YES